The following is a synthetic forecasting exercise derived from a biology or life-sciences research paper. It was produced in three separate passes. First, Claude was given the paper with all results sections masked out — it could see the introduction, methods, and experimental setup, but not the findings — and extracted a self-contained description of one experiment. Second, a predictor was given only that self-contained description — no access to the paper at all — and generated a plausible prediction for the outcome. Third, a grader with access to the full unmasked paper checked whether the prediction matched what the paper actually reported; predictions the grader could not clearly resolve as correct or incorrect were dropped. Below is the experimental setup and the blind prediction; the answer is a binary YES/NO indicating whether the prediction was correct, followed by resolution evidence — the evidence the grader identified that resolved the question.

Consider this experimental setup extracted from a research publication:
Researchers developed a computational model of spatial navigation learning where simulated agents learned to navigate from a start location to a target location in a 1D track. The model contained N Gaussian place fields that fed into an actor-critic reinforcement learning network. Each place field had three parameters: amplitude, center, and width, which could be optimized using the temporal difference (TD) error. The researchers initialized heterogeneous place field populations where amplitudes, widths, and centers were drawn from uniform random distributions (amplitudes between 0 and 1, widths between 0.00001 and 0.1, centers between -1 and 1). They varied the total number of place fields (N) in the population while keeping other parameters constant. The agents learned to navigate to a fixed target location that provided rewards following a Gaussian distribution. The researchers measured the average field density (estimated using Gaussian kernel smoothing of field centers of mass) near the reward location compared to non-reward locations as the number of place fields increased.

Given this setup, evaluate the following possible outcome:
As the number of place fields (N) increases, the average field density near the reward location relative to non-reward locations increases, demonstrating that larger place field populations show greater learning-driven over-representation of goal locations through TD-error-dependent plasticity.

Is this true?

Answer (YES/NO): NO